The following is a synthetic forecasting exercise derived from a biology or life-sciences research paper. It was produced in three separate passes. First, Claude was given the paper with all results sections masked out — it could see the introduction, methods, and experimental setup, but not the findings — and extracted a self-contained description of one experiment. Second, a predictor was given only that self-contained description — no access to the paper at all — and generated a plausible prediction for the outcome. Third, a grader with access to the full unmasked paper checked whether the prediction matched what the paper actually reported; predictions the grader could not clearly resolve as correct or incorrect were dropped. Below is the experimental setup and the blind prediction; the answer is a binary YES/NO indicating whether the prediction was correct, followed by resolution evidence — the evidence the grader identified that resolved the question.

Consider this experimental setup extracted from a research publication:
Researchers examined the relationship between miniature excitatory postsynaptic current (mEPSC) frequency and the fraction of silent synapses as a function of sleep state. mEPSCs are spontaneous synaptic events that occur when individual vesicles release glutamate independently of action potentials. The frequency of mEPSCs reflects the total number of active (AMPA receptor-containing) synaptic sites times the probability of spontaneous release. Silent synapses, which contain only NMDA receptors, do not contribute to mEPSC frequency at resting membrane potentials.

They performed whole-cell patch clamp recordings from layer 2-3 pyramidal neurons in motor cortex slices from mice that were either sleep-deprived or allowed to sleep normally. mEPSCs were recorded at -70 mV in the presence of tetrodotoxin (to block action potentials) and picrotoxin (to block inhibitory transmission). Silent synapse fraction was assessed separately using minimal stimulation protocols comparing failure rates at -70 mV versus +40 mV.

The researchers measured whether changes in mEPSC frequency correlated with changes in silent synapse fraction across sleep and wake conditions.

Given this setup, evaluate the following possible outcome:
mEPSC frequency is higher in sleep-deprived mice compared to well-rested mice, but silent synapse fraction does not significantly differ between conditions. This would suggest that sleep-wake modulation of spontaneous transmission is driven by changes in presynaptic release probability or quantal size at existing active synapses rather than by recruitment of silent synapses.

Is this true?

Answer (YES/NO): NO